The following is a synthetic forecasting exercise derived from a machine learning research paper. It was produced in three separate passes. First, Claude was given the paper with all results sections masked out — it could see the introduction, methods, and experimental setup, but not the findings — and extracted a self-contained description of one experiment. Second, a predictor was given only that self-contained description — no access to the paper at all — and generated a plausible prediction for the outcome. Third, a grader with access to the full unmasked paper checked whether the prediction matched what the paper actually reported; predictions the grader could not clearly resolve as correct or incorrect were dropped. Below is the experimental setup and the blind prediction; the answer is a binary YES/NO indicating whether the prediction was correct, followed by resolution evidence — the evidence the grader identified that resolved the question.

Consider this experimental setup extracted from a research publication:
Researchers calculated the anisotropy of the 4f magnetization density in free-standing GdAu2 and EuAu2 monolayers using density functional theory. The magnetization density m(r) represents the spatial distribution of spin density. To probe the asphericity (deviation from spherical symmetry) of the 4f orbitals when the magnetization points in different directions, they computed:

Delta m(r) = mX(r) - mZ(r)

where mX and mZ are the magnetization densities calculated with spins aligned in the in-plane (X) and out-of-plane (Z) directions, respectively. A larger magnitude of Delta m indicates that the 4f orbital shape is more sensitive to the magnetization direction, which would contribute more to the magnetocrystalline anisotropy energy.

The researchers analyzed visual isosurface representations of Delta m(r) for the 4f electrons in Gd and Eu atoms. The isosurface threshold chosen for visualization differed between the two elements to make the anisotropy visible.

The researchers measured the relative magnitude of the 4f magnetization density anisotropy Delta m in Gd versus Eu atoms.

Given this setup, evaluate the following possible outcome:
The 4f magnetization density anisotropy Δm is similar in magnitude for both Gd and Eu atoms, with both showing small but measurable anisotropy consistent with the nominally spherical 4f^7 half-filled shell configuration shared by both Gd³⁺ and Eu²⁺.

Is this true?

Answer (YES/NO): NO